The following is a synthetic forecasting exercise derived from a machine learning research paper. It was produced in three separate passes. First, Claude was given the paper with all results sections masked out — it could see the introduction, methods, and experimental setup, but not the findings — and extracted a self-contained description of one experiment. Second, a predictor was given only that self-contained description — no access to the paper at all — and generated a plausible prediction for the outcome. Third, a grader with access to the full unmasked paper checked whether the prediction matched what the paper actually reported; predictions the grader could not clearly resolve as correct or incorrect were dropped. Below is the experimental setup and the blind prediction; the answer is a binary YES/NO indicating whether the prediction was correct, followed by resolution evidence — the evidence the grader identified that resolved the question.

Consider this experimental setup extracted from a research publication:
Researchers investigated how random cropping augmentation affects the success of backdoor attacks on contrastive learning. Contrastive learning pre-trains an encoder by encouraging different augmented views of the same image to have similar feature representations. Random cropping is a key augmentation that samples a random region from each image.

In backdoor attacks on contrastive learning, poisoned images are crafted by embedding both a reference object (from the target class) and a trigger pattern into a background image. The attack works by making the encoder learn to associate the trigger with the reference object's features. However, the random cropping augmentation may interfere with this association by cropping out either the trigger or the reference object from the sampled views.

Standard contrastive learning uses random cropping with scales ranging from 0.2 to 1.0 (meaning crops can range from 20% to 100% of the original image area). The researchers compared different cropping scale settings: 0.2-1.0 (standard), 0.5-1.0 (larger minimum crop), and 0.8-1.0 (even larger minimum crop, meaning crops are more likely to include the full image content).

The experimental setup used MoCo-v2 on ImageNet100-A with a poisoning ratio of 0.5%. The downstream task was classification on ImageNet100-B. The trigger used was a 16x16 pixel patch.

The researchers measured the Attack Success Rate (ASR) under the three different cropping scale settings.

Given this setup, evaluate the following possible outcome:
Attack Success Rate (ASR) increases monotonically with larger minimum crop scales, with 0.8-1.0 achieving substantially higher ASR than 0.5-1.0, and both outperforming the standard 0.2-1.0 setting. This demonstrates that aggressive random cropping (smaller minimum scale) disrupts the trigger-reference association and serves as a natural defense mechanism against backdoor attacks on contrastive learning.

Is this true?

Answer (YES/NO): NO